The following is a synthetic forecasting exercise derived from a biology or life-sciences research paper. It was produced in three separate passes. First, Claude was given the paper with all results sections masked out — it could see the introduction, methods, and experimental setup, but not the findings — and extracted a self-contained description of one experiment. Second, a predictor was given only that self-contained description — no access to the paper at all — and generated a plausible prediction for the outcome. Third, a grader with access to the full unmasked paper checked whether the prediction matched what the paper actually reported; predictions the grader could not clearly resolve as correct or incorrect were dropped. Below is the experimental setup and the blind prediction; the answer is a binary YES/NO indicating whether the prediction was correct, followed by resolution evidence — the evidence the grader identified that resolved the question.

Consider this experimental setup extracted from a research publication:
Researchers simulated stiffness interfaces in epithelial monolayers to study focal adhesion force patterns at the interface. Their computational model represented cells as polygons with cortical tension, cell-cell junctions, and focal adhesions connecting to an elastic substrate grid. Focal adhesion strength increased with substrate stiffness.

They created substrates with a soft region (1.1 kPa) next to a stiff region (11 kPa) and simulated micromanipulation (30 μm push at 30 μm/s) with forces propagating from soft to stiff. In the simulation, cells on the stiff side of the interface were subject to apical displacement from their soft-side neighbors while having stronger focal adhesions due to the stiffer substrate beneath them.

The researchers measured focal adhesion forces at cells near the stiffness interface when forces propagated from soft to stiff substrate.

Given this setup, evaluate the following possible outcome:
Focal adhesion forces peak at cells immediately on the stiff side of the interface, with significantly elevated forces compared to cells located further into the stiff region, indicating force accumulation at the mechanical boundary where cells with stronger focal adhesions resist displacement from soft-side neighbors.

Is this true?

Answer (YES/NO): YES